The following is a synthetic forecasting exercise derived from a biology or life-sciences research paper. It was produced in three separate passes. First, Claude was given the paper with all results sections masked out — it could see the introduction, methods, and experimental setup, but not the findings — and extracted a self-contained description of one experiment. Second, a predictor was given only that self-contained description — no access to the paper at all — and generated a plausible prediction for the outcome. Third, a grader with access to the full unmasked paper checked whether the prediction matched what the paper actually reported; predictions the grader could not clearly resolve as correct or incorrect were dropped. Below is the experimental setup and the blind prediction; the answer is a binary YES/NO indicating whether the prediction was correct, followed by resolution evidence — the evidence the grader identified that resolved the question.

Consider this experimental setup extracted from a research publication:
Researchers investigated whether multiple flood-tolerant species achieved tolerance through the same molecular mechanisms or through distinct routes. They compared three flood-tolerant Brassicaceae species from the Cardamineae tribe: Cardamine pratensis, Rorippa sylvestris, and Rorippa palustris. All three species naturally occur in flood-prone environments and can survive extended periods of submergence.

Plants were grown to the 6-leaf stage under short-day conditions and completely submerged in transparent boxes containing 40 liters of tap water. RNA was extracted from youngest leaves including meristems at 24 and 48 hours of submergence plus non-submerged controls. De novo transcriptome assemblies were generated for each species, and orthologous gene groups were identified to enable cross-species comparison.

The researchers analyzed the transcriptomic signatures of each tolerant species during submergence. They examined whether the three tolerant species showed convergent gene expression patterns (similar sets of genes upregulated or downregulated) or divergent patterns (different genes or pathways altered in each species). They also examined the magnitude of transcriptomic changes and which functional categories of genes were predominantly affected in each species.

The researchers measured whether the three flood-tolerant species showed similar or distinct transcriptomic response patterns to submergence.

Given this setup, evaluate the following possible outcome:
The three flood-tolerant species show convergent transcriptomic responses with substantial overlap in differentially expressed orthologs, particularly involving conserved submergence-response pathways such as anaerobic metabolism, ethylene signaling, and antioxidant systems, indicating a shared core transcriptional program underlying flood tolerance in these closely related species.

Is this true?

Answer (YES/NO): NO